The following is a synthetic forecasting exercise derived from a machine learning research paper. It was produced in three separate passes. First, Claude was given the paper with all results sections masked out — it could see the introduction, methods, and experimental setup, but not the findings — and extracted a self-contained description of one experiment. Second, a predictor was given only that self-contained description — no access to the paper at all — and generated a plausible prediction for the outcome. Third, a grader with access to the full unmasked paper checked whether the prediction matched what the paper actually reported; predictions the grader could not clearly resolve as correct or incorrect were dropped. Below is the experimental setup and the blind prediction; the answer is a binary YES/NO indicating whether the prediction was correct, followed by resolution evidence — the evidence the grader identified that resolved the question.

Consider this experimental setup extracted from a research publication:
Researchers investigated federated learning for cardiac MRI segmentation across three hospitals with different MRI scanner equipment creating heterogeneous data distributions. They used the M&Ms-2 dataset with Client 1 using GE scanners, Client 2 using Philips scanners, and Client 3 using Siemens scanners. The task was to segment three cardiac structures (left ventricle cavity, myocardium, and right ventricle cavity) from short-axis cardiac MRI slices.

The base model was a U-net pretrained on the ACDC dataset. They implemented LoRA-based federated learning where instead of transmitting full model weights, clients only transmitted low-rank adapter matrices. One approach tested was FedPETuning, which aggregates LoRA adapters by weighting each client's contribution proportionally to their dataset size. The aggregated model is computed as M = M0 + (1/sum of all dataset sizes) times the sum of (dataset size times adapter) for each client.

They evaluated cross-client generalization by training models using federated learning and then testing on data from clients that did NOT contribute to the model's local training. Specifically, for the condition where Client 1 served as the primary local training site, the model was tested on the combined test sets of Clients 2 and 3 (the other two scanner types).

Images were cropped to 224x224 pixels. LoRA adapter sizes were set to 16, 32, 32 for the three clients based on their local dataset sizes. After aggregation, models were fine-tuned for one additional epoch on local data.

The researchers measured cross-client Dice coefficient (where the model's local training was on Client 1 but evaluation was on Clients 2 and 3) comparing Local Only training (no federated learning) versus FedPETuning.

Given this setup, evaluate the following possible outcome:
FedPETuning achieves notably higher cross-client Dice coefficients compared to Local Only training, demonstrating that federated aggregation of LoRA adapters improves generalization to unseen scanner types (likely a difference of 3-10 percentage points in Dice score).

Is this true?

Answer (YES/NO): YES